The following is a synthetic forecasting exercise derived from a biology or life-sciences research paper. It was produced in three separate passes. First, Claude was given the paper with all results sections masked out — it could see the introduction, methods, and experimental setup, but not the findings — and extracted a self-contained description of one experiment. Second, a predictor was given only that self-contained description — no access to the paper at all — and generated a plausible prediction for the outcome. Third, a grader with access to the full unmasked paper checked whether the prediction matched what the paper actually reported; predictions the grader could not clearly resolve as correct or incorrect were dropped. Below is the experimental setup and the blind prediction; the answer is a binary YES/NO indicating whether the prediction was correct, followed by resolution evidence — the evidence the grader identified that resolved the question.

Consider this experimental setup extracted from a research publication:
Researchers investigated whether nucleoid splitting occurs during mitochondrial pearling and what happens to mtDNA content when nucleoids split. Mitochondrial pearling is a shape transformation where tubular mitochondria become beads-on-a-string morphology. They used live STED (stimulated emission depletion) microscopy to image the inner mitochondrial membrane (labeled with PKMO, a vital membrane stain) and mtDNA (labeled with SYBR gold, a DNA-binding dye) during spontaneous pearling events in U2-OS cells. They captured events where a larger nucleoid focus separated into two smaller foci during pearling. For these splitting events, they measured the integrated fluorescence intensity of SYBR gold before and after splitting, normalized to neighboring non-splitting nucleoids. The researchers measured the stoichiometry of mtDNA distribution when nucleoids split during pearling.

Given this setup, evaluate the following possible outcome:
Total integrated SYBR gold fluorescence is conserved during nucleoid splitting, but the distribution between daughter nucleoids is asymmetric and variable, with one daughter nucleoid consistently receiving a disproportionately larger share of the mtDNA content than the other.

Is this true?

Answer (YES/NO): NO